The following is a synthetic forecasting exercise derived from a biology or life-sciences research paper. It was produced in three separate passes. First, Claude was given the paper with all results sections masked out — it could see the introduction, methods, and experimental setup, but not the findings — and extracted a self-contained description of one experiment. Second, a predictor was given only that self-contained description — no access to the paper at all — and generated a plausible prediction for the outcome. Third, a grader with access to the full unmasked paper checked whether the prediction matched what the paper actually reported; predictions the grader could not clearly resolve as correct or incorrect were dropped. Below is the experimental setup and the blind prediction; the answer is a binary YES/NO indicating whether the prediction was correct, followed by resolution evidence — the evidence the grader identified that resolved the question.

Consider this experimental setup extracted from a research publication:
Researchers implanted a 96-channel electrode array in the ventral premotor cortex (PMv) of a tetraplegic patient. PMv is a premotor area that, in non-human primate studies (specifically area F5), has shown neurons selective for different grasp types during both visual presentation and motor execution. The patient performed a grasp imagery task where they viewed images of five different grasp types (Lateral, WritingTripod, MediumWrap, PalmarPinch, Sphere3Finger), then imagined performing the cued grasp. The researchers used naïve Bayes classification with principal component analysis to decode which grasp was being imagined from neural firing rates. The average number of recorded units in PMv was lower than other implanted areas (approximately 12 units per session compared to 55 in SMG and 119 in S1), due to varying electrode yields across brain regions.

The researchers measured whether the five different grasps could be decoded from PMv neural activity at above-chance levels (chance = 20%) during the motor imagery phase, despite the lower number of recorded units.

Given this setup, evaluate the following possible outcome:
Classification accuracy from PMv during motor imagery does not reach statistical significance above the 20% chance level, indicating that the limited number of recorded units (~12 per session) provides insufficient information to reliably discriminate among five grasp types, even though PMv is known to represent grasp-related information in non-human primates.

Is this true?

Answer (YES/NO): NO